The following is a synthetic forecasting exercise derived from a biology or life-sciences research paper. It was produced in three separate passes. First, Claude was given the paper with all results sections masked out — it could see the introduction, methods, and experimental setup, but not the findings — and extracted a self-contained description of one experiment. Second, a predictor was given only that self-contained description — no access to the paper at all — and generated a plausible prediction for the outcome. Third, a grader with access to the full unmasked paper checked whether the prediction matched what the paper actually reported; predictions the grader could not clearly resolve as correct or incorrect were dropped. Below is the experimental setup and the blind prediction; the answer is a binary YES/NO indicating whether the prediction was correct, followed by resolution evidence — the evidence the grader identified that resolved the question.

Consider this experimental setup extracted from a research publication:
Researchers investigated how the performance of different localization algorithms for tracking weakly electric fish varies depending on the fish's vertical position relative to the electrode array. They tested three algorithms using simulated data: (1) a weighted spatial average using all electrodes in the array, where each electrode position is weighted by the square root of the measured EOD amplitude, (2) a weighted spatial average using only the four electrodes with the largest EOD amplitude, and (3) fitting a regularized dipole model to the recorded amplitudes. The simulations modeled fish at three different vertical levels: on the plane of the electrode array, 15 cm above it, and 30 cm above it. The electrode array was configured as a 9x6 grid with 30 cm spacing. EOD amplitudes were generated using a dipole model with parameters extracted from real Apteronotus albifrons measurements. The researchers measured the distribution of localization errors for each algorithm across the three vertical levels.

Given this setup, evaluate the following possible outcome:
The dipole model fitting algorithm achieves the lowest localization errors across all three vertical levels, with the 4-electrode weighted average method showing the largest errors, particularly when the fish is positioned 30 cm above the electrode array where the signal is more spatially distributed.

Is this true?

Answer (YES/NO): NO